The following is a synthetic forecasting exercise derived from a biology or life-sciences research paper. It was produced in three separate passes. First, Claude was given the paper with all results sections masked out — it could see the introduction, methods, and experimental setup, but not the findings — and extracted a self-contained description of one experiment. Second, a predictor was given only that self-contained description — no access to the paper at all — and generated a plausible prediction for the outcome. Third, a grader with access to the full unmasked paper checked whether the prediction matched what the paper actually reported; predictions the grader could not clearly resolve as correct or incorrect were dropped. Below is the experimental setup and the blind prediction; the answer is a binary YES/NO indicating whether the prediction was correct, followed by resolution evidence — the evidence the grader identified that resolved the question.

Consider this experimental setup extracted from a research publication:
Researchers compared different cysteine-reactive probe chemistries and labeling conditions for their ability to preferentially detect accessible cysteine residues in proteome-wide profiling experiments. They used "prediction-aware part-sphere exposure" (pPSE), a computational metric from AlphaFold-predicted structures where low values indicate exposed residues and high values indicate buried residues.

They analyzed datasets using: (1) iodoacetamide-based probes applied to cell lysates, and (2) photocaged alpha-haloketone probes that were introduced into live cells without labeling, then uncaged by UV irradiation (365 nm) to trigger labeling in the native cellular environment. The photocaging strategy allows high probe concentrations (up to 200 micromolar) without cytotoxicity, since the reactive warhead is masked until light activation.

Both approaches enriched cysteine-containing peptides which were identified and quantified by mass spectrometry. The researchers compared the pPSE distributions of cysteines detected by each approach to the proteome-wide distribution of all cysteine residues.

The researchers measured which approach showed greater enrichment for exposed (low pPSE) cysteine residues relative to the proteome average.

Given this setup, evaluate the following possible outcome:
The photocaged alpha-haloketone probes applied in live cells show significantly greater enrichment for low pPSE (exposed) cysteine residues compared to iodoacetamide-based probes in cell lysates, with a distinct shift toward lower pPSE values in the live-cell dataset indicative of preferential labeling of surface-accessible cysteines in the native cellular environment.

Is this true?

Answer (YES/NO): YES